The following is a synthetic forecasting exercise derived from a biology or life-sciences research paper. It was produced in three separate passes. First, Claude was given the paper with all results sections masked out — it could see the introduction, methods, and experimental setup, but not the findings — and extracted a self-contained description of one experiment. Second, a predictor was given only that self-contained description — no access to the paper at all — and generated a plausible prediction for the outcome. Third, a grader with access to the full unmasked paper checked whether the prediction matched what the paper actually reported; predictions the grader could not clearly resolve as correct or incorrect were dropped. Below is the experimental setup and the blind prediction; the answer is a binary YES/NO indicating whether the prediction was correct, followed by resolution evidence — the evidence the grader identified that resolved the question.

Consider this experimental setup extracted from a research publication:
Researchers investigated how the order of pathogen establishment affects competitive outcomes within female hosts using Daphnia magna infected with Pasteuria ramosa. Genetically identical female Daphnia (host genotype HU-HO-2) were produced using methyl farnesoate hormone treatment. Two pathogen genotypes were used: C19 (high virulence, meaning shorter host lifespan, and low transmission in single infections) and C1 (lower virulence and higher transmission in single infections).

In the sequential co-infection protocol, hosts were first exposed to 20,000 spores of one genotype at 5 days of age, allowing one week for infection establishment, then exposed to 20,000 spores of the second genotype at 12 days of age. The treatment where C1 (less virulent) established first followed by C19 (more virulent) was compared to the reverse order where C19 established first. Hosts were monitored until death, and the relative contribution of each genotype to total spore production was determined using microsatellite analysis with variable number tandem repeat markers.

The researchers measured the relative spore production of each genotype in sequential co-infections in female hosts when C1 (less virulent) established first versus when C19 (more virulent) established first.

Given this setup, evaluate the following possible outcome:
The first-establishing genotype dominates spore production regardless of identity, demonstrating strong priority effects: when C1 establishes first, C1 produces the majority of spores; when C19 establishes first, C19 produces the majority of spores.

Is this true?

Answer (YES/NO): NO